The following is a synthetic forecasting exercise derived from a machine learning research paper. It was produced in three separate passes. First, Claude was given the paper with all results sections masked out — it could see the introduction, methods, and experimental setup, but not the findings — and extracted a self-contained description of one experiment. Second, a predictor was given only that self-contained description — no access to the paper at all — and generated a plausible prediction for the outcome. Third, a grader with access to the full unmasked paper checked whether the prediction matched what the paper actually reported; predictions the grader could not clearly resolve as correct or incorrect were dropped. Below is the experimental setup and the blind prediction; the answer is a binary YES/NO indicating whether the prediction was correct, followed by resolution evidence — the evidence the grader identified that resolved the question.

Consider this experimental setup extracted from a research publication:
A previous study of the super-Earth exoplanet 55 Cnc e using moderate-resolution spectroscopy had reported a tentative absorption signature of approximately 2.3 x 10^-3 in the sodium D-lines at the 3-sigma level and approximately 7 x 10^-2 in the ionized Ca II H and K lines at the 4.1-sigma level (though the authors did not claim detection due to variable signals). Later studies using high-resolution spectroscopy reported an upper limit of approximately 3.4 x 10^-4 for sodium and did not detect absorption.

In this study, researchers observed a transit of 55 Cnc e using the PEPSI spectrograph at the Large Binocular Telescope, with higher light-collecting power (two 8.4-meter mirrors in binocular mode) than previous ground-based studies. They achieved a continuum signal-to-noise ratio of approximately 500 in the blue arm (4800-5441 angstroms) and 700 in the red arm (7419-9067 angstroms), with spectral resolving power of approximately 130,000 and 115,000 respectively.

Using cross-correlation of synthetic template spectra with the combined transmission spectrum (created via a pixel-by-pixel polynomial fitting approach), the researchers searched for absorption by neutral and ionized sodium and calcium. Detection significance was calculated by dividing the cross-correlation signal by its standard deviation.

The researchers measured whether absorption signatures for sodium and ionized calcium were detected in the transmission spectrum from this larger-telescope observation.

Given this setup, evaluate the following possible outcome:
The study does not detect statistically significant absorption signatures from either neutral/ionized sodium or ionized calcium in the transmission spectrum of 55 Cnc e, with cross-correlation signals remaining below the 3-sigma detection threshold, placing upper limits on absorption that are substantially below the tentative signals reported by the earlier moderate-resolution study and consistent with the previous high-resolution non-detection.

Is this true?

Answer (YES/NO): YES